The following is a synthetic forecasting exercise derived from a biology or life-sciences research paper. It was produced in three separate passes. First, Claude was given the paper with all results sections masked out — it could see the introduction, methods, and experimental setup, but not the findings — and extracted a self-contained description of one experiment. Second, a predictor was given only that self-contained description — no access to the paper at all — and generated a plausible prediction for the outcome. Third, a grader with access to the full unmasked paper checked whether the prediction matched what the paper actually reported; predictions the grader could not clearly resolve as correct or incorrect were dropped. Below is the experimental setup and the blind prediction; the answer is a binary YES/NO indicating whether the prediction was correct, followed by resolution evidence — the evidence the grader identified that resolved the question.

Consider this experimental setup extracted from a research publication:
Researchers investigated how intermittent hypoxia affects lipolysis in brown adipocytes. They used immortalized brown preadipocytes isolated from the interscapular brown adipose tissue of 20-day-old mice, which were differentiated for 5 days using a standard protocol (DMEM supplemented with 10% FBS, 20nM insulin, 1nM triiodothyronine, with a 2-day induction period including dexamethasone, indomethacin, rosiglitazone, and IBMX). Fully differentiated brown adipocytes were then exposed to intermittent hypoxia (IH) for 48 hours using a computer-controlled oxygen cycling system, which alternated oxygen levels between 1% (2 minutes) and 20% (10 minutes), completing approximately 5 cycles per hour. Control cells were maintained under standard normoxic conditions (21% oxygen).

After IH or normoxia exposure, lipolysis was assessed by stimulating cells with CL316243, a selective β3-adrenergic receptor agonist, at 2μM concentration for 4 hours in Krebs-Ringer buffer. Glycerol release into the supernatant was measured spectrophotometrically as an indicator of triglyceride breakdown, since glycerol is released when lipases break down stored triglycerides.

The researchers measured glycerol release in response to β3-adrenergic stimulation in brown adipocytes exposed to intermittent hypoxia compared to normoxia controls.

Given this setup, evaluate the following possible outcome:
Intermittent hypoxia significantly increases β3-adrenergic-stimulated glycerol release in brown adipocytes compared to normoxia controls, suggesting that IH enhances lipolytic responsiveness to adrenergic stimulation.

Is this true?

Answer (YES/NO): NO